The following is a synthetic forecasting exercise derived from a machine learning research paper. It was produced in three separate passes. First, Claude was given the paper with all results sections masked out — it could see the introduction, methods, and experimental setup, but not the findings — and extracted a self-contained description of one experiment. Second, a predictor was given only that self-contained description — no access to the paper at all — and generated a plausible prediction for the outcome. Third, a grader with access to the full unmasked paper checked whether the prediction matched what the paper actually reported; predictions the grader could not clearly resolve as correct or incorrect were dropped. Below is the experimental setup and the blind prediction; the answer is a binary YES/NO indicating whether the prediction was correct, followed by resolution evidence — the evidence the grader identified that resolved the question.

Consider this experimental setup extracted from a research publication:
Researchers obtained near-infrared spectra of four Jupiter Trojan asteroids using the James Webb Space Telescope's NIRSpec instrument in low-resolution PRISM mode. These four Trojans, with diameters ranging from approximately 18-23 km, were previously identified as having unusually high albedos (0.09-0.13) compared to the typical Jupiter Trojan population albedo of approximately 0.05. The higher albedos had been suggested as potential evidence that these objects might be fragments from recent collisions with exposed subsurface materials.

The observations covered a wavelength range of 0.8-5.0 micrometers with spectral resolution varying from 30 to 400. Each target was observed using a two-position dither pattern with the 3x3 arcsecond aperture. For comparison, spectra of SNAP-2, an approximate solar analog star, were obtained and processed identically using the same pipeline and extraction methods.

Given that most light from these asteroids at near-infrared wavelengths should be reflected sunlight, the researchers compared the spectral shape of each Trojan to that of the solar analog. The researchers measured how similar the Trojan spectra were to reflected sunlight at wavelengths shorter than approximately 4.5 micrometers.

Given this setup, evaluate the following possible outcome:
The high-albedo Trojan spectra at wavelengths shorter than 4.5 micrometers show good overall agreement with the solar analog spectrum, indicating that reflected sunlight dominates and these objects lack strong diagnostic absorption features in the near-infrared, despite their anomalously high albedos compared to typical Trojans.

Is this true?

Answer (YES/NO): YES